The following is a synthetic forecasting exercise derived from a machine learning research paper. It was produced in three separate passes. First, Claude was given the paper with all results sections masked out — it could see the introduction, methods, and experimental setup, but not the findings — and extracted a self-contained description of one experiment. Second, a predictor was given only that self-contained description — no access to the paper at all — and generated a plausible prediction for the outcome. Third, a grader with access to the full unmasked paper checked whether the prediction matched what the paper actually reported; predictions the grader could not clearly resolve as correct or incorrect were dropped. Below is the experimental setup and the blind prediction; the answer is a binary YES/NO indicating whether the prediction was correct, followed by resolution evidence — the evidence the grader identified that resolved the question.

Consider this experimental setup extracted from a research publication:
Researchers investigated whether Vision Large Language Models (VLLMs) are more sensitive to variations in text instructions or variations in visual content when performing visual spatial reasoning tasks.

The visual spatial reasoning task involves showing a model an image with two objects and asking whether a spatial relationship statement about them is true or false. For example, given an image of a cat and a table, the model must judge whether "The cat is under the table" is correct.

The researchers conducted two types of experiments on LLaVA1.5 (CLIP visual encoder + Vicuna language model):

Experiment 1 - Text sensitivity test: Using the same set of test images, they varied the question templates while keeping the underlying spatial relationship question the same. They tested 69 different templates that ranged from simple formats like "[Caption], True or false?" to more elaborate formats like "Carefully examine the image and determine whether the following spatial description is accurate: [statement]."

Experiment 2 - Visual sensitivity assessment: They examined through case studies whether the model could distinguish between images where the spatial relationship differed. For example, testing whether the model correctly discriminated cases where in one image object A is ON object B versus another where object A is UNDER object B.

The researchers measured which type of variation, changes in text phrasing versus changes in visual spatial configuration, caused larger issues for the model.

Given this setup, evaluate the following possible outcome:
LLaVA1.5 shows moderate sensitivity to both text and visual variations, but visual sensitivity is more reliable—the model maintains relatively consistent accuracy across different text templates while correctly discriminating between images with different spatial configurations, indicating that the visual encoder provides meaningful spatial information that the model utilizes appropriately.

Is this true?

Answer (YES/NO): NO